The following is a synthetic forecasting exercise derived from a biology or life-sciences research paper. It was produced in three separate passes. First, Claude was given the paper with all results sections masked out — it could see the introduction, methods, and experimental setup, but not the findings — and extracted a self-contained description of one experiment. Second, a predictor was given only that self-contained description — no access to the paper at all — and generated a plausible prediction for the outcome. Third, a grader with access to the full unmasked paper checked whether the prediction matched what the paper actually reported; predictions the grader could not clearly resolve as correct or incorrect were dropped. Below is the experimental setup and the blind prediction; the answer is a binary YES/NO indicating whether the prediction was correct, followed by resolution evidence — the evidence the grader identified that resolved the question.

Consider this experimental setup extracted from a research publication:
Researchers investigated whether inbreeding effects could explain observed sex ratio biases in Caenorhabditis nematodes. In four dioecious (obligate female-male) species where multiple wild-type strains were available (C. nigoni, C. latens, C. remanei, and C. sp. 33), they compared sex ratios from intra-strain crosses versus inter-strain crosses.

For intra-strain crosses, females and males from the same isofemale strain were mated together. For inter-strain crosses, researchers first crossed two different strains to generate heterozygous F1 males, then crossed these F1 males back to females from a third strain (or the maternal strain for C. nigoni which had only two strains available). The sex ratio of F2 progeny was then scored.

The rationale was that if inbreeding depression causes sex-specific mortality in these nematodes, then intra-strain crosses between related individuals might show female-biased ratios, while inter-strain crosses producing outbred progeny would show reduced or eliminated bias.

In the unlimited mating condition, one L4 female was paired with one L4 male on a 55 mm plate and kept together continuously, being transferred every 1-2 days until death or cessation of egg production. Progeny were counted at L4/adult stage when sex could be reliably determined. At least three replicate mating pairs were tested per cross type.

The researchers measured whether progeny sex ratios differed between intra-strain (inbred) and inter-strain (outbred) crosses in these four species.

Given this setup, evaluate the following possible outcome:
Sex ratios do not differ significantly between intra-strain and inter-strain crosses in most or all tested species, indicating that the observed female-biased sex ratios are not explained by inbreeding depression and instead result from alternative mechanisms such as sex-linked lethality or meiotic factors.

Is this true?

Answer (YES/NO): YES